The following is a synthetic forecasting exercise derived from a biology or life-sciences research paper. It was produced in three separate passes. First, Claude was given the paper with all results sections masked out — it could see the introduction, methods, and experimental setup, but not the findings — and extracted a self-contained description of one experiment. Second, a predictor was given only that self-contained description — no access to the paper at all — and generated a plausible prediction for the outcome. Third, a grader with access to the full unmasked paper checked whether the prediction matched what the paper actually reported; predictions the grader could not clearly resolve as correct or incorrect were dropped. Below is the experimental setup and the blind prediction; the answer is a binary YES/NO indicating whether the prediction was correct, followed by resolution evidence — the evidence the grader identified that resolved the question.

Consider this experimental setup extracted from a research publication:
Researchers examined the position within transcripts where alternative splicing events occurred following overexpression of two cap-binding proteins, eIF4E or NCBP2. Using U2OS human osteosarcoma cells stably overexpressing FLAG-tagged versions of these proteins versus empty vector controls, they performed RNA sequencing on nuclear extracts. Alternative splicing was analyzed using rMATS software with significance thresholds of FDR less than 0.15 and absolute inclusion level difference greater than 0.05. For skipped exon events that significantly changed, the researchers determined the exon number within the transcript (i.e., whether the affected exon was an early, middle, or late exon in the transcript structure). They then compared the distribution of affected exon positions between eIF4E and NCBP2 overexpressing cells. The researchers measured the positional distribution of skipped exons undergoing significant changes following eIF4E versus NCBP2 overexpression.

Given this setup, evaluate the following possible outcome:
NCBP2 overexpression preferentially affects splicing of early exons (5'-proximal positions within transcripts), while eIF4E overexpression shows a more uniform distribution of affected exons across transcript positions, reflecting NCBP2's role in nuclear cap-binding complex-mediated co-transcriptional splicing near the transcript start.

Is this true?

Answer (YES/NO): NO